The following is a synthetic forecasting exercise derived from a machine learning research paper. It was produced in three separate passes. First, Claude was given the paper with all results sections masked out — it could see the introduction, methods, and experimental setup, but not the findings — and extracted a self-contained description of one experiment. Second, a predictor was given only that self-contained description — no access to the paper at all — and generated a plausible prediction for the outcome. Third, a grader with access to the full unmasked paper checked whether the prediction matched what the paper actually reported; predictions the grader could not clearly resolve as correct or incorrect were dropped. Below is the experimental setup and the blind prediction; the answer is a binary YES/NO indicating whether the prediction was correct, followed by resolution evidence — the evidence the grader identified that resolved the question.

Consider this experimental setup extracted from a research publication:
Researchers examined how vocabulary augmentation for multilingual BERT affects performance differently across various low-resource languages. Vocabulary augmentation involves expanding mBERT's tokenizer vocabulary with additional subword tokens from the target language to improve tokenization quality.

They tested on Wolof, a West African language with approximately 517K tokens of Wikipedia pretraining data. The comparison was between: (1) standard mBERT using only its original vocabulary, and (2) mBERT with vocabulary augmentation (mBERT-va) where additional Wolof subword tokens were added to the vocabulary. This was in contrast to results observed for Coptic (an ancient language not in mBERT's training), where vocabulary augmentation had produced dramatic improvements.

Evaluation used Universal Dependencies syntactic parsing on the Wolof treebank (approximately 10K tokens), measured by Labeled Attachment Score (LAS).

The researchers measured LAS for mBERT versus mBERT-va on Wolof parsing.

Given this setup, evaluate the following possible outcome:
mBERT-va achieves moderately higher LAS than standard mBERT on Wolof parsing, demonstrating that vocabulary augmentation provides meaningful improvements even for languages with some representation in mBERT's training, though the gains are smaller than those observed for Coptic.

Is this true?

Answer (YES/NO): NO